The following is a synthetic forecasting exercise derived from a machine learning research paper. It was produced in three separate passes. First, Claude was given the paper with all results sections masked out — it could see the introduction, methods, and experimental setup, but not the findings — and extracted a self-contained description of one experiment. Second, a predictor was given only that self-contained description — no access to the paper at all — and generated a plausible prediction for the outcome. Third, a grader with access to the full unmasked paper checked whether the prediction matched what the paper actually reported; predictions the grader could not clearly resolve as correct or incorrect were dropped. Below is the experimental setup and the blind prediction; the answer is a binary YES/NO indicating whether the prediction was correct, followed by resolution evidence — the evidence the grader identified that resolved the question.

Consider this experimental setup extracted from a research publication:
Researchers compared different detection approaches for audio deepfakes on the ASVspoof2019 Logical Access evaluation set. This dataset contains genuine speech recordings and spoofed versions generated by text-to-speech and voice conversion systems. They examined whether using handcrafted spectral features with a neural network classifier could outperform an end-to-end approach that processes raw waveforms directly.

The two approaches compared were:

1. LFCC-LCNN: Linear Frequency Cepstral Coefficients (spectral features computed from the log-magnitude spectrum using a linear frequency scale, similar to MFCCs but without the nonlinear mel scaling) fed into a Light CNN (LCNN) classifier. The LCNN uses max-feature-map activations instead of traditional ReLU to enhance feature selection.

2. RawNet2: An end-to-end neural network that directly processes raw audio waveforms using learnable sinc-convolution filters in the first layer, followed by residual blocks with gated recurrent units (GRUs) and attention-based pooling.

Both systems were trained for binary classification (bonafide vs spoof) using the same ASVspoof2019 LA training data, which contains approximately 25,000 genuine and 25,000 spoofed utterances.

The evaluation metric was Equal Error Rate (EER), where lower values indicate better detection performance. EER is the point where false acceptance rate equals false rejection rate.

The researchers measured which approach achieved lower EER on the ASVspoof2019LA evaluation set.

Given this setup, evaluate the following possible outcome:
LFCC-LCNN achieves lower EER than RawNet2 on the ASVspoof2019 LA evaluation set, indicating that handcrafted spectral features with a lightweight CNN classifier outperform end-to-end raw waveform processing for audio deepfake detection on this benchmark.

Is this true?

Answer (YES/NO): YES